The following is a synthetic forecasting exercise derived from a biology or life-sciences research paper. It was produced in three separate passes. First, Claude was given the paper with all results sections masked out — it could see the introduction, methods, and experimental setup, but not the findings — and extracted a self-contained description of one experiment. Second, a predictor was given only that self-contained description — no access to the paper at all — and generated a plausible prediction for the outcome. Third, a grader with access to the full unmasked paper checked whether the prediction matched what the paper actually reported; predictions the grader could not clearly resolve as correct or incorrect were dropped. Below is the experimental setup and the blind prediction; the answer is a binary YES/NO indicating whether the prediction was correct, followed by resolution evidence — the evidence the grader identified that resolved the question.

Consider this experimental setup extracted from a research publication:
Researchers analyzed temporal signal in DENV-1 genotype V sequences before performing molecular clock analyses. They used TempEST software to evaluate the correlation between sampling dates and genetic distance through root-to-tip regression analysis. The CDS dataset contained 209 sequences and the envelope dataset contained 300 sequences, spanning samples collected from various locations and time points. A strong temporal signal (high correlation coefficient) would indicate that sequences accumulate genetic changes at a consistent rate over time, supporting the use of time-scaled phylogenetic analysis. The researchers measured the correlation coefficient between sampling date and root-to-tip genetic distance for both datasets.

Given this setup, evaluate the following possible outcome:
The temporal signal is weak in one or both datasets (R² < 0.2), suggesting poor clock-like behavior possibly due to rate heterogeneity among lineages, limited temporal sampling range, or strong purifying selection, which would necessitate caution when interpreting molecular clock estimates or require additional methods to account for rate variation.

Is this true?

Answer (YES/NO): NO